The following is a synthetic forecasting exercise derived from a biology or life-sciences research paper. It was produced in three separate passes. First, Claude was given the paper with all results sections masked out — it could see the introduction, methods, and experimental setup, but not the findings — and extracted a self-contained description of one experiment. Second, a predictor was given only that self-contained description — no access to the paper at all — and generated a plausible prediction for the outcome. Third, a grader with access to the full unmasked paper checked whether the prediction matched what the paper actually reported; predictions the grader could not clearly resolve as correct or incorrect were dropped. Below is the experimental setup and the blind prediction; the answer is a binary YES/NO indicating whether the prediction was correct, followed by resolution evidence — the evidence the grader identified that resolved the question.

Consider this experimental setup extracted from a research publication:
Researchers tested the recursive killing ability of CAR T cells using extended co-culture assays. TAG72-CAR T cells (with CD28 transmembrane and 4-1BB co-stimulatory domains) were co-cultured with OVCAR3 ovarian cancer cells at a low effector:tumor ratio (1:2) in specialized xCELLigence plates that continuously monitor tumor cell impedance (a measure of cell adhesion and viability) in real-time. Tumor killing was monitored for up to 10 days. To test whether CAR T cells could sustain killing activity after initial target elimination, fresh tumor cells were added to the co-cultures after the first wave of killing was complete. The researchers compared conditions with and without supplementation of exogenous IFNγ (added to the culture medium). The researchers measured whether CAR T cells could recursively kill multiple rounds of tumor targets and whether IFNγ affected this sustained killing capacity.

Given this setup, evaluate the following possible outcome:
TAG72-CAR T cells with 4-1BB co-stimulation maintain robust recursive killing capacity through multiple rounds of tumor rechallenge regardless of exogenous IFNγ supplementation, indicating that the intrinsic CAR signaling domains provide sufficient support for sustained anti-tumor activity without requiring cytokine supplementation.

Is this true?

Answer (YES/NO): NO